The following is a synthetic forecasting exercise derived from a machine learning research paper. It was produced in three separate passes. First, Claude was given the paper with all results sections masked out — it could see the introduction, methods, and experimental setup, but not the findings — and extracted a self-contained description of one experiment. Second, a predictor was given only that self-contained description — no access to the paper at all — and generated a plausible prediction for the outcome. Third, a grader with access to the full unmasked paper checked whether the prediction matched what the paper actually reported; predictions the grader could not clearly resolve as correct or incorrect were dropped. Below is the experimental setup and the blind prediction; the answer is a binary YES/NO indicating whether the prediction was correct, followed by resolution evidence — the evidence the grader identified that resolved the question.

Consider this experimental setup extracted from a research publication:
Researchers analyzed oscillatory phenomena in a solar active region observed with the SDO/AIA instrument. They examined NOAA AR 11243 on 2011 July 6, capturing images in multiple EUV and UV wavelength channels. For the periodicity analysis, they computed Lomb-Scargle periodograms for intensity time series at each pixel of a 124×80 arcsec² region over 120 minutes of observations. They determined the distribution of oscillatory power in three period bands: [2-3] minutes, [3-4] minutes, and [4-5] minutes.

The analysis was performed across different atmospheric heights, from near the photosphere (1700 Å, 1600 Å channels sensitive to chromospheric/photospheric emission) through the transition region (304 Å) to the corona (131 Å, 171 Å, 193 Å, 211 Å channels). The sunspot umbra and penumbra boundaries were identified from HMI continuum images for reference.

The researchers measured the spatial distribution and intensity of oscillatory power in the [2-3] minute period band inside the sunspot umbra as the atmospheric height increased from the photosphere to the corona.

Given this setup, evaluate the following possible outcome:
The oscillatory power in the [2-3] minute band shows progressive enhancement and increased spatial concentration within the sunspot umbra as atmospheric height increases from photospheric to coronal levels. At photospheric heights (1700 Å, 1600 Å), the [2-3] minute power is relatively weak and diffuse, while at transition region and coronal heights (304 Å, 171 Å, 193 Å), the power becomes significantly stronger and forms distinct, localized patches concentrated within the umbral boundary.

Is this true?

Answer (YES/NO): NO